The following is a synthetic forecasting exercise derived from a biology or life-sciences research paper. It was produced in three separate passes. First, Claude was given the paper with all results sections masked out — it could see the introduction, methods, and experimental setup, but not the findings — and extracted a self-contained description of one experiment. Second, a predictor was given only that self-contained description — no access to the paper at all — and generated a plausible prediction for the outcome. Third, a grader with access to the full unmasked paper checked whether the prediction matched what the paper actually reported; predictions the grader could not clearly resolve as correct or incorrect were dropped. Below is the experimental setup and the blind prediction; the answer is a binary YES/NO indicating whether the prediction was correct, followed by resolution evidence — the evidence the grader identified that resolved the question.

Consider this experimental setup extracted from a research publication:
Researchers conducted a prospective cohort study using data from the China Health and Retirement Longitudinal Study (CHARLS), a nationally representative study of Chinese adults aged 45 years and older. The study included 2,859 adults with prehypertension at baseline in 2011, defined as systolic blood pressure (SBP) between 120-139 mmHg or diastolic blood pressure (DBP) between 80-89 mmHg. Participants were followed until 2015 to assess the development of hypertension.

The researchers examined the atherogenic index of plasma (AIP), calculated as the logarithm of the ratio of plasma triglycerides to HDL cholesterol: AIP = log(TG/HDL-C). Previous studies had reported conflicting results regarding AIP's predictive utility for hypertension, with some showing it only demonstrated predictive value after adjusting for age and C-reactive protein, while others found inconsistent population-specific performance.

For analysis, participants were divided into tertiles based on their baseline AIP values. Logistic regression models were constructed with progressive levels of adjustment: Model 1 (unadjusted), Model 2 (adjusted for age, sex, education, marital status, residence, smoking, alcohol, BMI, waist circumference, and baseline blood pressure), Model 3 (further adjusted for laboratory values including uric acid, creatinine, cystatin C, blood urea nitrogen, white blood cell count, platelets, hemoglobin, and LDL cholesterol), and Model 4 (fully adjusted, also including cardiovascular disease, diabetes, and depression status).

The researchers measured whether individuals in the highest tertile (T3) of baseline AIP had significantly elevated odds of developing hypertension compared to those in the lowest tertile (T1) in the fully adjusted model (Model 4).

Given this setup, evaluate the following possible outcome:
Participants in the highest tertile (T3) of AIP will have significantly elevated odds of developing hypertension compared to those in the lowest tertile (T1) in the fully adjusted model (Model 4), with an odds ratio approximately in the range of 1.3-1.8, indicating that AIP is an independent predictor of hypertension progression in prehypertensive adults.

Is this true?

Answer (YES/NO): YES